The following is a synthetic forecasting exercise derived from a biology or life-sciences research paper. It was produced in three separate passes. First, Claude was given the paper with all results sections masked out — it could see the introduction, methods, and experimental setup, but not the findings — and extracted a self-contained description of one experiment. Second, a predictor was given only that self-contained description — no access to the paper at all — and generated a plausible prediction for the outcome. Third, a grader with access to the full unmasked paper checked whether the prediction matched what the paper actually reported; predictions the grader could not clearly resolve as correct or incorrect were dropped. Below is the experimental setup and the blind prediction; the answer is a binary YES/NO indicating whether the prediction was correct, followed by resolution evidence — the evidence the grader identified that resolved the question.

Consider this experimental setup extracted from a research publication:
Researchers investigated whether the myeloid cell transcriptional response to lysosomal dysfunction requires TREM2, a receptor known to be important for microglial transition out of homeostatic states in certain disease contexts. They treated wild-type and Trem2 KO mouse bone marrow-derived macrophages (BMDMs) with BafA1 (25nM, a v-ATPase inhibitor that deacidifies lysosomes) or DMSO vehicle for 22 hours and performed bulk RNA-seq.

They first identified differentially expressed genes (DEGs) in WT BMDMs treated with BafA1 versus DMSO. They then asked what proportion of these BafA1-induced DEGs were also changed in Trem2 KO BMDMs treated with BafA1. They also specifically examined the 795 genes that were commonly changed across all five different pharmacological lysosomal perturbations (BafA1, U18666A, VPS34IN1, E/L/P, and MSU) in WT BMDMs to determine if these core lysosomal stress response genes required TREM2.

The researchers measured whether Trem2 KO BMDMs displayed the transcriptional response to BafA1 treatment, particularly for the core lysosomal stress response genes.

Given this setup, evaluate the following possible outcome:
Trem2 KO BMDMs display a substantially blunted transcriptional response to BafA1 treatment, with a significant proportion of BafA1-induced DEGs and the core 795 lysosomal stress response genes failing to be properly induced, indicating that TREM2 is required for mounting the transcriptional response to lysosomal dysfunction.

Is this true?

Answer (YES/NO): NO